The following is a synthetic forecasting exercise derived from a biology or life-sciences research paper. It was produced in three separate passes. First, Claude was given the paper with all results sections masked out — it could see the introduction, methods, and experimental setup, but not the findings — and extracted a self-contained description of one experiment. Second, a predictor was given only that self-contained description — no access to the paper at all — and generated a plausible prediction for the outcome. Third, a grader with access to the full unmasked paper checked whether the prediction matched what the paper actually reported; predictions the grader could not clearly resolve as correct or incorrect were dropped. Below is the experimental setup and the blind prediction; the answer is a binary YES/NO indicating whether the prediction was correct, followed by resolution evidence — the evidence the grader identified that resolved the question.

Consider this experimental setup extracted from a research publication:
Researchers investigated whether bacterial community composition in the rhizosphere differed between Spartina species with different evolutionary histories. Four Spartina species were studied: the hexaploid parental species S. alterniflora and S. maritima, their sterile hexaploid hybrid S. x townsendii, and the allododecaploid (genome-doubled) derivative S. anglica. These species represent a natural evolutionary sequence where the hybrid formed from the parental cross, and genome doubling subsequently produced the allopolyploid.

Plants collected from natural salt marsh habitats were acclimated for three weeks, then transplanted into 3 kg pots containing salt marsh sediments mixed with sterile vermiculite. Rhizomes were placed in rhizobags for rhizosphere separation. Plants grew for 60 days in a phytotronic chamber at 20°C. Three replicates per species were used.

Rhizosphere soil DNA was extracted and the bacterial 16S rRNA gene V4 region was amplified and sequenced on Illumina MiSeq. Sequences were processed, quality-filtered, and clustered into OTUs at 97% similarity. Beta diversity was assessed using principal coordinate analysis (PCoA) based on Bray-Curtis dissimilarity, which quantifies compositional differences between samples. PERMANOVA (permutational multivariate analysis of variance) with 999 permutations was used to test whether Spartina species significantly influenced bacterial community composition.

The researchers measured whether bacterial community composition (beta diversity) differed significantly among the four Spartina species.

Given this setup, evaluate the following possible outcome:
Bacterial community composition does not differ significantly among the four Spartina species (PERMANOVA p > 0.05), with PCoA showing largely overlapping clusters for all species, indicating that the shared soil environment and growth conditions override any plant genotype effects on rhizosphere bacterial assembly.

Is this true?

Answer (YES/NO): NO